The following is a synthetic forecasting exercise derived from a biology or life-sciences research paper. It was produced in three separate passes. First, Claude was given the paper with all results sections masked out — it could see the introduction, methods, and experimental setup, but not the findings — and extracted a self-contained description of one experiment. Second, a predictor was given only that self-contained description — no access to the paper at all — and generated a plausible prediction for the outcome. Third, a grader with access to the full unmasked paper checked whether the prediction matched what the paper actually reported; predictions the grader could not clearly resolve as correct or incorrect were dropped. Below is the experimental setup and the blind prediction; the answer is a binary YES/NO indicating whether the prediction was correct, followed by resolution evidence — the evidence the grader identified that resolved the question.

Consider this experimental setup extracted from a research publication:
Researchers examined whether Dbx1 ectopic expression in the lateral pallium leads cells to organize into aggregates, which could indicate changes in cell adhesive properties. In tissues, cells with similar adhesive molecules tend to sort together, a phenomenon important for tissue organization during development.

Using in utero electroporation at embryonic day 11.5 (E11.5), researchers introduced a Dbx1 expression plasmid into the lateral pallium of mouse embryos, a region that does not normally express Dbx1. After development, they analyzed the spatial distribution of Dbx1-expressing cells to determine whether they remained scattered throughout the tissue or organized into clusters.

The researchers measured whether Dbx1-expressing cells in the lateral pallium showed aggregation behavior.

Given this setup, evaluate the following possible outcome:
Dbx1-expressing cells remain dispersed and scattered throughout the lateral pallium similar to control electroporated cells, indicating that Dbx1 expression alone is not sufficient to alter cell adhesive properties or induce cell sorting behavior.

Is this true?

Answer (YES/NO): NO